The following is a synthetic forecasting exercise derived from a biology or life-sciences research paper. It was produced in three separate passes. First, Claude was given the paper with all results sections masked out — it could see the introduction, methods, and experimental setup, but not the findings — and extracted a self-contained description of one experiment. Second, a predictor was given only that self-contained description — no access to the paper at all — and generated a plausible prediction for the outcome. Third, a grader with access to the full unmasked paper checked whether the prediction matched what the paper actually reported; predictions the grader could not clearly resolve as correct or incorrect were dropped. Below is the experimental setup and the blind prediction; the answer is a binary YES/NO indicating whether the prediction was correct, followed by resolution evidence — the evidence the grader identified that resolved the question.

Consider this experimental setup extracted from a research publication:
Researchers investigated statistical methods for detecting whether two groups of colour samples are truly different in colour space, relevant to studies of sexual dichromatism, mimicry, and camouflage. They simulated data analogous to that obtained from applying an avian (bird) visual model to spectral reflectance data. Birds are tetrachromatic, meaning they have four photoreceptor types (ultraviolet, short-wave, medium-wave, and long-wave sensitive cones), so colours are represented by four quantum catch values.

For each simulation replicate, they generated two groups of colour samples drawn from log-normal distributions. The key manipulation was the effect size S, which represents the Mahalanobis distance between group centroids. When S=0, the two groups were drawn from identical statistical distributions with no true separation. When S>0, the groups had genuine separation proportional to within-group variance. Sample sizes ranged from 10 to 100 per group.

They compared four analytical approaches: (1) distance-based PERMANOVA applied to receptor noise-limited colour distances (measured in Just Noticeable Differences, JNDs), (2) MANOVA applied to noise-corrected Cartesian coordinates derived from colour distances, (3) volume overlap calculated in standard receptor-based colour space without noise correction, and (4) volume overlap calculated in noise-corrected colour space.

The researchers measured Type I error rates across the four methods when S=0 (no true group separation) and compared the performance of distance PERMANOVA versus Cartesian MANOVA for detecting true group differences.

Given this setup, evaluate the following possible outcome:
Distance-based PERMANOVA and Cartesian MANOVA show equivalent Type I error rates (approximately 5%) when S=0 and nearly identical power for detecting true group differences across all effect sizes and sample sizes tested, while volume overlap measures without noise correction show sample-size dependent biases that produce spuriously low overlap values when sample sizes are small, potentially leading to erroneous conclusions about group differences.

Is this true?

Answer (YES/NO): NO